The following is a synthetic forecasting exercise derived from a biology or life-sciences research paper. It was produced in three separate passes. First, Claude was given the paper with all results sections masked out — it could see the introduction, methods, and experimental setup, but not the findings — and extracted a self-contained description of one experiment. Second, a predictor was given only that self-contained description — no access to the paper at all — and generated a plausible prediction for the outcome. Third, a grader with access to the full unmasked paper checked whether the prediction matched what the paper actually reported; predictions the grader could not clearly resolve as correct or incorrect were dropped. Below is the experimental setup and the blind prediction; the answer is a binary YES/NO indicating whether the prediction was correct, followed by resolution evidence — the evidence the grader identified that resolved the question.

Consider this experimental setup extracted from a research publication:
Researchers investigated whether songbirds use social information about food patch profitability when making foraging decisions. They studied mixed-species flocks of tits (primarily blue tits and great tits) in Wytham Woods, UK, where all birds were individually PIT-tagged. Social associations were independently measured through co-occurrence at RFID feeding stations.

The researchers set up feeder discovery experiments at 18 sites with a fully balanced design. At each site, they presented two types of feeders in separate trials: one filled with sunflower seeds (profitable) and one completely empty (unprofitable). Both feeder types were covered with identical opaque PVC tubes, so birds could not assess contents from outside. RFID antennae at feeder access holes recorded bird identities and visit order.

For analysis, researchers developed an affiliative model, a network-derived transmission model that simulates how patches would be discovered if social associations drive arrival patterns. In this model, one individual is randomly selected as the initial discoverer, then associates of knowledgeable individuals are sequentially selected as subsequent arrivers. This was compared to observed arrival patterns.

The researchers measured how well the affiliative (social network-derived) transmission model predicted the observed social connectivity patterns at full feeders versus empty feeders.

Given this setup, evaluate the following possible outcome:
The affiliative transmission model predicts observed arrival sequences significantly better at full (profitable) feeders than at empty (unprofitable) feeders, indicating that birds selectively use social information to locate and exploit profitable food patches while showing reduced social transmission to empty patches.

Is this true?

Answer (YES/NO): NO